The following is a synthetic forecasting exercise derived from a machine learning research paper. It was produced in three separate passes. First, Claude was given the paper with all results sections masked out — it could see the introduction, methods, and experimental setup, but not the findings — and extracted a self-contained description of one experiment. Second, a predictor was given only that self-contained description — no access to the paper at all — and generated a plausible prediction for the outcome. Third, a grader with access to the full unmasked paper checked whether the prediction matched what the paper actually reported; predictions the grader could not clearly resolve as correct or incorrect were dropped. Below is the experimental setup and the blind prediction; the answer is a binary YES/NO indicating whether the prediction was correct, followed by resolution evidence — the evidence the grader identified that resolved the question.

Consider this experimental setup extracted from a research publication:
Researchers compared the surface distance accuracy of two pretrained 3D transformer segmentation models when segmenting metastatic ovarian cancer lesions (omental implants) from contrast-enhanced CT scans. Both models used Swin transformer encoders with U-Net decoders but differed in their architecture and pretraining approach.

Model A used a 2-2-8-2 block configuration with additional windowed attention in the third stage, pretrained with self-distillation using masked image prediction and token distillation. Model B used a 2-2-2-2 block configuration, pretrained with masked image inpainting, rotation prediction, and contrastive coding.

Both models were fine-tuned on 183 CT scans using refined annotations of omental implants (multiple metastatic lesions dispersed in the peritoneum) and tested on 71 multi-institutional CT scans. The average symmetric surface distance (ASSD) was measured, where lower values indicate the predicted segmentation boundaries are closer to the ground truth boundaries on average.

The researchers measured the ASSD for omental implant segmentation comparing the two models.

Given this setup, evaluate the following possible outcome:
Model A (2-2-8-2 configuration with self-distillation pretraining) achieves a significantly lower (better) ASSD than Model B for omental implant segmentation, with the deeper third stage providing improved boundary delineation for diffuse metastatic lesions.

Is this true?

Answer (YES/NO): NO